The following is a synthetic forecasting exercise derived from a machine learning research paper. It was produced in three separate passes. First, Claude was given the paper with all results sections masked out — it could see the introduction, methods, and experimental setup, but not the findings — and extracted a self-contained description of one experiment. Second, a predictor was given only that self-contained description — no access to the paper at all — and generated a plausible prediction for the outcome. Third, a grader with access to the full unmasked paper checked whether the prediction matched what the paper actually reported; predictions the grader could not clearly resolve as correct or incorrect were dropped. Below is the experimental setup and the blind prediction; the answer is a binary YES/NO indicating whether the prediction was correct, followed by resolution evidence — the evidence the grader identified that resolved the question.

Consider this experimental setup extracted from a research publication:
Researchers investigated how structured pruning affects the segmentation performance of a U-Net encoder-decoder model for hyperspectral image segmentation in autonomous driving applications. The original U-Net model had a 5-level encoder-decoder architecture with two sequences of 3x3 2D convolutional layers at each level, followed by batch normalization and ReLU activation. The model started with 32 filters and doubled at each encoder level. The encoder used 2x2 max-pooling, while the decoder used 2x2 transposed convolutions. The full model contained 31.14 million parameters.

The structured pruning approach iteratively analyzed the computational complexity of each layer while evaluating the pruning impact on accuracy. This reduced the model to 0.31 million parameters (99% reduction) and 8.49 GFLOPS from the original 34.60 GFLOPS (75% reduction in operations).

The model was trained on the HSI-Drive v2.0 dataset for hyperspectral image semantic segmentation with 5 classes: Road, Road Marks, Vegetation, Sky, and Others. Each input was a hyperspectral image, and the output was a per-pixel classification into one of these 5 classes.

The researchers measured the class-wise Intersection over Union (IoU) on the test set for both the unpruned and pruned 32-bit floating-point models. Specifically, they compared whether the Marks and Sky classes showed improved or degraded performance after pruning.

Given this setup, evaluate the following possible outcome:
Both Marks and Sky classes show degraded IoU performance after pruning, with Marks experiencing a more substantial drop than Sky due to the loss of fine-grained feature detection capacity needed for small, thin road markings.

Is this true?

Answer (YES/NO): NO